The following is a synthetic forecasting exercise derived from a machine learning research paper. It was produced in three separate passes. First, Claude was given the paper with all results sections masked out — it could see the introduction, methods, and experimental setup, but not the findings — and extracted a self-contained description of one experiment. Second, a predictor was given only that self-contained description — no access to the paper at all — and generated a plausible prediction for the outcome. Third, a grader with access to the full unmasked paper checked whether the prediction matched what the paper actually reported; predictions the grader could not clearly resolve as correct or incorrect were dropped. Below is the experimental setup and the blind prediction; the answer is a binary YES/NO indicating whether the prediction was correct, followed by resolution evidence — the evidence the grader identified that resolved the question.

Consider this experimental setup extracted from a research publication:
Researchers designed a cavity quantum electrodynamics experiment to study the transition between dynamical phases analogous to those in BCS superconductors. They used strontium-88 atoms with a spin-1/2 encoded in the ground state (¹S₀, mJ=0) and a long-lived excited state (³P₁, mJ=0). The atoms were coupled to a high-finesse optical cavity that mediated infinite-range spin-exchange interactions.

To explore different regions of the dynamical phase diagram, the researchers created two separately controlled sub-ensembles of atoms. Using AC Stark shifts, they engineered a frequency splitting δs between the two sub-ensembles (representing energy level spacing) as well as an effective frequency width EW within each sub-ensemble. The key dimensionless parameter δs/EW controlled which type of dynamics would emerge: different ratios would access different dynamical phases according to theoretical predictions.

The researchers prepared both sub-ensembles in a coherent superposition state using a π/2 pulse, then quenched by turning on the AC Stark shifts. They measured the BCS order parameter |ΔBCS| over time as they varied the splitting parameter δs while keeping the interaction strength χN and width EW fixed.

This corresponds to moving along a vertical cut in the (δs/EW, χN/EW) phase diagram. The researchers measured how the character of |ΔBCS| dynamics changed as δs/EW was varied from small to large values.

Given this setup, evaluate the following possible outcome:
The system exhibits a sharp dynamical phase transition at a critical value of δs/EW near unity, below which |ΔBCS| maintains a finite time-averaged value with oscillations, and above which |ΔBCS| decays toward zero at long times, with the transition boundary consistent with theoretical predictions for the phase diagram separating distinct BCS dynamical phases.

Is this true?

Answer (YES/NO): NO